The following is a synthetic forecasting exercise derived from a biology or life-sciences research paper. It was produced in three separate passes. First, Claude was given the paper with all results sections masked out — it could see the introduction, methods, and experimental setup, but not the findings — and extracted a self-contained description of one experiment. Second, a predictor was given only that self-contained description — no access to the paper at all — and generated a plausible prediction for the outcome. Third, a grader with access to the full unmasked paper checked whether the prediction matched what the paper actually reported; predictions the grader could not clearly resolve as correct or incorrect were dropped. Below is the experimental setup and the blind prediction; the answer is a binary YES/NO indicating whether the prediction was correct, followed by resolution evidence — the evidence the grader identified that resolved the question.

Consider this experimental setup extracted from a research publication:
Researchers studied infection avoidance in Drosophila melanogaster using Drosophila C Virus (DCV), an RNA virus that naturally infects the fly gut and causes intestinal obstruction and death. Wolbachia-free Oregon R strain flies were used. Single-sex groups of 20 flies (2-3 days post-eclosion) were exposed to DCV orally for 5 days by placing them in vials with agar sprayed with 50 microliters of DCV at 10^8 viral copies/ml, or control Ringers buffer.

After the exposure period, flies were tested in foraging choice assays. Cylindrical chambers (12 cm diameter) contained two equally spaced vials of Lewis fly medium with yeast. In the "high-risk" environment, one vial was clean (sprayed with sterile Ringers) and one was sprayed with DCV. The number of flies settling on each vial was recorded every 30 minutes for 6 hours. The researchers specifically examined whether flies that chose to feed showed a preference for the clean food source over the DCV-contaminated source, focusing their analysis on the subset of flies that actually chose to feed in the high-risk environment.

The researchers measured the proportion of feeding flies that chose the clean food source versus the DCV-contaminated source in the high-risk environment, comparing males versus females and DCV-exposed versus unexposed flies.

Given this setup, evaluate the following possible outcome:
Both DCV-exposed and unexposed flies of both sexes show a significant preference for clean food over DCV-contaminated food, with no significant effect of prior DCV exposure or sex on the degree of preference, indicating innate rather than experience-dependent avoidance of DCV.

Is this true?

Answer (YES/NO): NO